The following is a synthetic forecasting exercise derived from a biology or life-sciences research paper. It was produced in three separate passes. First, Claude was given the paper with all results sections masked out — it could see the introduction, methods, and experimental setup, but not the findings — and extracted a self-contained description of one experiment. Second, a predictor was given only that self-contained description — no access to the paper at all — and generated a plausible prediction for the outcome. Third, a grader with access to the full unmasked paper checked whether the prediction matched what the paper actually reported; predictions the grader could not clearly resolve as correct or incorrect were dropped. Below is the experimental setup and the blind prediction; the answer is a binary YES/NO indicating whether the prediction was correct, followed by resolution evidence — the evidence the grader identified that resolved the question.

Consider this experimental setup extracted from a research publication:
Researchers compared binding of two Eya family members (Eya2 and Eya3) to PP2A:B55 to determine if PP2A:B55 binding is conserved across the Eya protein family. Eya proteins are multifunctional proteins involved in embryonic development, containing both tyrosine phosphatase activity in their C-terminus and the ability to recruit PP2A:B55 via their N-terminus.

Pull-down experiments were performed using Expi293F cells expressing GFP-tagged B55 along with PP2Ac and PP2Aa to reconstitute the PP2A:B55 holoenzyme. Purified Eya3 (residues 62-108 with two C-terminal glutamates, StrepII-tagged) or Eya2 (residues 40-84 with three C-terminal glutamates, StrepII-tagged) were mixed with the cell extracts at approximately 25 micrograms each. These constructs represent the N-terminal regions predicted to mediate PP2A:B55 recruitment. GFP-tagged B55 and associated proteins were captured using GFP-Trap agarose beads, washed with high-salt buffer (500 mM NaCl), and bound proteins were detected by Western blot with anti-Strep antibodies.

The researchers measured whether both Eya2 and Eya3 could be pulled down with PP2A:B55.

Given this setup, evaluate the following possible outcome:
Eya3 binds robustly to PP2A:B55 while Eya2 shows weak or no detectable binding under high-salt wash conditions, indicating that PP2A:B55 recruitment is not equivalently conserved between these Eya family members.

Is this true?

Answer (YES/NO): NO